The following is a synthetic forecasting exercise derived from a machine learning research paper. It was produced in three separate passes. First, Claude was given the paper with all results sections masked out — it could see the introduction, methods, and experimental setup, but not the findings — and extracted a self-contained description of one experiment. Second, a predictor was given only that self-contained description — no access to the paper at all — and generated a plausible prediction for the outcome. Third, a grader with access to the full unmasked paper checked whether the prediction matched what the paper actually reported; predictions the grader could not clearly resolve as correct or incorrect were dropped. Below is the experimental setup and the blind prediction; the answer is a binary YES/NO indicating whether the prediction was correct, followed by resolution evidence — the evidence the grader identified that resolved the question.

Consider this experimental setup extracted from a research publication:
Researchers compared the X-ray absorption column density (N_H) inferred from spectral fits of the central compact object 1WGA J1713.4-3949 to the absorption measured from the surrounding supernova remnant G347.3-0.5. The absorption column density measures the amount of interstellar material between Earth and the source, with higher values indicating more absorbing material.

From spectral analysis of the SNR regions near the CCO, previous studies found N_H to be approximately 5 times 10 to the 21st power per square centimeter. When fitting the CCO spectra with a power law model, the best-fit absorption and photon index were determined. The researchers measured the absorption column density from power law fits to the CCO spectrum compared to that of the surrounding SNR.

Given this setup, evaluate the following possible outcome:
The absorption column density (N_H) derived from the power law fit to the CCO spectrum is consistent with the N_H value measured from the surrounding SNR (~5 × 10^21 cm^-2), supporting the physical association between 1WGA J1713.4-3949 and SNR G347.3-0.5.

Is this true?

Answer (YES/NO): NO